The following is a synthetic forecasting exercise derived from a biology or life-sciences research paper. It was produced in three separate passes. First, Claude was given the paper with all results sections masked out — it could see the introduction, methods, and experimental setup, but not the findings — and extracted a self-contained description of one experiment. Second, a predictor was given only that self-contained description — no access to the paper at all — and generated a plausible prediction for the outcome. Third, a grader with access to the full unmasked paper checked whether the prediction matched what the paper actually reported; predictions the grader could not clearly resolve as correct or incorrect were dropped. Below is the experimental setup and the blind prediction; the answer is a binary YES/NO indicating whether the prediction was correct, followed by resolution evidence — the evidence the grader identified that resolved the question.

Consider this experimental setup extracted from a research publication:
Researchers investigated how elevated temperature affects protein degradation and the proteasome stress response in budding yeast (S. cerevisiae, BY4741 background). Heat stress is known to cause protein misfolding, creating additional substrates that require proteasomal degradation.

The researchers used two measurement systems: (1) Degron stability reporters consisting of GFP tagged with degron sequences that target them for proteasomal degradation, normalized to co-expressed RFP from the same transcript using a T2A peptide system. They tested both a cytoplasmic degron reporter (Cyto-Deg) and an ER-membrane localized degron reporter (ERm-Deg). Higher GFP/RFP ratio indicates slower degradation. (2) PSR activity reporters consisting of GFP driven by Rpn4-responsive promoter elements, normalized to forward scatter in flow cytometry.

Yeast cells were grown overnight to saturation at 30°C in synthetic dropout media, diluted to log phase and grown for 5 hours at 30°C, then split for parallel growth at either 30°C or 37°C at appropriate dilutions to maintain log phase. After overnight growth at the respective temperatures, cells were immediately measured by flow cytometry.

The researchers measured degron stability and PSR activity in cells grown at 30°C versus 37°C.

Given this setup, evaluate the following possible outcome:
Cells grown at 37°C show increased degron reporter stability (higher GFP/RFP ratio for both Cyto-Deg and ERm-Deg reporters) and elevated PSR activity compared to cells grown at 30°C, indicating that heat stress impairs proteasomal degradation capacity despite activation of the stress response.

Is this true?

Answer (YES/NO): NO